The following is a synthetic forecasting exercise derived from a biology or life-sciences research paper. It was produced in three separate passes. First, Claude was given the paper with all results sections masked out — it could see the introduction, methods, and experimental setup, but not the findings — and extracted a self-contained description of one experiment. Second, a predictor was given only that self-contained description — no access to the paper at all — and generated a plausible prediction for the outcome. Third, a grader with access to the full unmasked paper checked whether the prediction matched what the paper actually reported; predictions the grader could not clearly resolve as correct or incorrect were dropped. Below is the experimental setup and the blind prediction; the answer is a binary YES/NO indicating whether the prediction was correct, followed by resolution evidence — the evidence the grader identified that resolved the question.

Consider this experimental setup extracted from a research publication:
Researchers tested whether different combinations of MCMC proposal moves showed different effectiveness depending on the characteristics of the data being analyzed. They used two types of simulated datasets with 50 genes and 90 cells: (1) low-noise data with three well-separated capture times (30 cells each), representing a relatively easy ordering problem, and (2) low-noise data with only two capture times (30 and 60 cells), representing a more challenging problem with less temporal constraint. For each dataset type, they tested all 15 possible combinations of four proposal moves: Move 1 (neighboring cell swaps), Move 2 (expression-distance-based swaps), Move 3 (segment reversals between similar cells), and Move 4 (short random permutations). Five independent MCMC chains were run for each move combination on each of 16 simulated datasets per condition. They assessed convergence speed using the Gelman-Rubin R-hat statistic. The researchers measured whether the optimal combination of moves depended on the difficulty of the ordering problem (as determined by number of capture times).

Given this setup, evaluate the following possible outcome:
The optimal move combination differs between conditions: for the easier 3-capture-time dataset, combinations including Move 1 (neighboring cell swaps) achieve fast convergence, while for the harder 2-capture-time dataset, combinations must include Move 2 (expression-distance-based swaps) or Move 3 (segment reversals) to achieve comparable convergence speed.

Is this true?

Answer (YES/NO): NO